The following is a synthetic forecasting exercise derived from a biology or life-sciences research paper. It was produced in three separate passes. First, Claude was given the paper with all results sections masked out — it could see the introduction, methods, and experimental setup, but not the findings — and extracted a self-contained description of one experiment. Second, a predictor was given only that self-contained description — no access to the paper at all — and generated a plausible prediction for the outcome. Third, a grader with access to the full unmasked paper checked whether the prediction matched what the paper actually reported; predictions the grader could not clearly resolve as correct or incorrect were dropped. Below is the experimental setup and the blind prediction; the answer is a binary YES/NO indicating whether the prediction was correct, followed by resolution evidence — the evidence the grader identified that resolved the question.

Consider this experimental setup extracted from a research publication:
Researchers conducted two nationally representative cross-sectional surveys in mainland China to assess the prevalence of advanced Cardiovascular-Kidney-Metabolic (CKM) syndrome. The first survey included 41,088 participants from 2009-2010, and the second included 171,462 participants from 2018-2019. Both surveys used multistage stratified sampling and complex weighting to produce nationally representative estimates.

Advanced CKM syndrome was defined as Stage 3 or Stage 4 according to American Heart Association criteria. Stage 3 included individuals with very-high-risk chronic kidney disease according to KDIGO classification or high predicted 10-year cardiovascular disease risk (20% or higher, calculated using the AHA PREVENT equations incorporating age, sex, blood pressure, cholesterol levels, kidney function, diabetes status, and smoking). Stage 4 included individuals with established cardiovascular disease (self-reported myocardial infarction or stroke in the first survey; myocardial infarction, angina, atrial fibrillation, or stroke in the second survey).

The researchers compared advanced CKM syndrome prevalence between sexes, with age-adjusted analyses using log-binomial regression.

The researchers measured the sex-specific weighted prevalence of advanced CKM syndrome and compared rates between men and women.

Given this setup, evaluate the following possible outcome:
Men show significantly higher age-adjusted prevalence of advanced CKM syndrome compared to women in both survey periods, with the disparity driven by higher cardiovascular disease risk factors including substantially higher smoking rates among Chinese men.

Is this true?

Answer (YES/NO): NO